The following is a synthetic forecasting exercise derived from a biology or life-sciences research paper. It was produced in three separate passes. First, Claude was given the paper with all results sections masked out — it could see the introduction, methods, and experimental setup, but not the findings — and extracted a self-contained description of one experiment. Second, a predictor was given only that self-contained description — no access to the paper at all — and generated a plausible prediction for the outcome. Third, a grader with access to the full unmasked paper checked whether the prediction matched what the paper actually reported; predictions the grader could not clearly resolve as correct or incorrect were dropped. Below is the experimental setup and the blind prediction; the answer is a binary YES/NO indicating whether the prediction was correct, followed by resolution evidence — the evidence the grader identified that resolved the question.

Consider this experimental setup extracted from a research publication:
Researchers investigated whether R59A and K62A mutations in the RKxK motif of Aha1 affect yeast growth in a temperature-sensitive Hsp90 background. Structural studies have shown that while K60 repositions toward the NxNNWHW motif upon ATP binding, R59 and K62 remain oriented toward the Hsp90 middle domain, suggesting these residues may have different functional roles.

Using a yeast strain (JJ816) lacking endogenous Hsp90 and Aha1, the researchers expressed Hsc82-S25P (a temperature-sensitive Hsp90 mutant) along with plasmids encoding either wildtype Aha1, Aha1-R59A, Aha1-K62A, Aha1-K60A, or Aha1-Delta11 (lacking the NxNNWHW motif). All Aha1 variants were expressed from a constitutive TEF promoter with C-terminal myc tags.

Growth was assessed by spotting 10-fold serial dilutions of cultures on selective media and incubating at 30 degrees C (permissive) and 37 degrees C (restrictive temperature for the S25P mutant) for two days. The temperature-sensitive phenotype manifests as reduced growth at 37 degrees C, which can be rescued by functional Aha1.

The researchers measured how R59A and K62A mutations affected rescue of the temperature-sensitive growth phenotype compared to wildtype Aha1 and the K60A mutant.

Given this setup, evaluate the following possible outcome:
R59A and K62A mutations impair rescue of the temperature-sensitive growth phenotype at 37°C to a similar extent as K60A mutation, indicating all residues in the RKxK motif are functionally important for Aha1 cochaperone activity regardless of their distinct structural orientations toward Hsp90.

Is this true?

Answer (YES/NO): NO